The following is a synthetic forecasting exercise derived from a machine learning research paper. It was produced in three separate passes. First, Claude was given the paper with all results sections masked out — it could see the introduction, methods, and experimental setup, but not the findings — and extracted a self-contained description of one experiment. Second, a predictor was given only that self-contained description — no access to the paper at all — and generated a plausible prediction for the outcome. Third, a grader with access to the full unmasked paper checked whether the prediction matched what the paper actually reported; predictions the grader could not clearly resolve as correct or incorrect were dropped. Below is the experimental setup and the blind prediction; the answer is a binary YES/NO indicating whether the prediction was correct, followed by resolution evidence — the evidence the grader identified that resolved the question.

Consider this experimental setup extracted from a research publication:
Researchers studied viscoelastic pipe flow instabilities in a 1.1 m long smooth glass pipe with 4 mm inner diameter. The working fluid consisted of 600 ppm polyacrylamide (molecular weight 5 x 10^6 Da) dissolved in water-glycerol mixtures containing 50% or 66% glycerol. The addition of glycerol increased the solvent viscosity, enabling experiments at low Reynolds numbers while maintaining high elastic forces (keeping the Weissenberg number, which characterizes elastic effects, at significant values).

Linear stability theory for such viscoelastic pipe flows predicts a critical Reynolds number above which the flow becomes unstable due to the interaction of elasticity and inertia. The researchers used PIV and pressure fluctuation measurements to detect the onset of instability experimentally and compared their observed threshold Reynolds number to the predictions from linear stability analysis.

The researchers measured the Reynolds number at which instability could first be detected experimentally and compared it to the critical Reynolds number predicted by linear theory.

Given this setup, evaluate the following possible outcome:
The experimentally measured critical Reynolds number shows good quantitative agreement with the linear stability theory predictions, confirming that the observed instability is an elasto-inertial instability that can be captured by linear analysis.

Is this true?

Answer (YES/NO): NO